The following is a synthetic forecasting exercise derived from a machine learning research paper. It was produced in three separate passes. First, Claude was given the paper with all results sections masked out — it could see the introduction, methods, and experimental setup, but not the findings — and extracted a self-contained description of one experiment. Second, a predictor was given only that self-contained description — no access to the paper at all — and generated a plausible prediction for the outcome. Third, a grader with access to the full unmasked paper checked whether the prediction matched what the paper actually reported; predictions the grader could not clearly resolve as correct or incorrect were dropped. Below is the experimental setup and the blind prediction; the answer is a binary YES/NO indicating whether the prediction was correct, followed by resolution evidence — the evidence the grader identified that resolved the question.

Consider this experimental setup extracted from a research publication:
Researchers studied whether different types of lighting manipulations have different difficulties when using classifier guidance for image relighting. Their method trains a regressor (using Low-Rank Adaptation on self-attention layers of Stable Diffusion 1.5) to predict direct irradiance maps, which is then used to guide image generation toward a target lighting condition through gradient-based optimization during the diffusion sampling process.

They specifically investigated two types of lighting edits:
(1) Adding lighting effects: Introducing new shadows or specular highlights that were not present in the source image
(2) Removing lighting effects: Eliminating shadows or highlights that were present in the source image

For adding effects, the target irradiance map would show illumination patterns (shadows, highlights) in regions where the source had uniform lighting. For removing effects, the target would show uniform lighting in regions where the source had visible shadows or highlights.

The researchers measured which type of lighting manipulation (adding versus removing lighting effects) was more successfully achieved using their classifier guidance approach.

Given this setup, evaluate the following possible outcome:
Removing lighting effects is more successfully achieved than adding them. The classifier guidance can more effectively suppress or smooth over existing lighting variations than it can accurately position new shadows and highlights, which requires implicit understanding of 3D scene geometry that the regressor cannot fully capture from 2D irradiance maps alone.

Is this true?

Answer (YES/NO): NO